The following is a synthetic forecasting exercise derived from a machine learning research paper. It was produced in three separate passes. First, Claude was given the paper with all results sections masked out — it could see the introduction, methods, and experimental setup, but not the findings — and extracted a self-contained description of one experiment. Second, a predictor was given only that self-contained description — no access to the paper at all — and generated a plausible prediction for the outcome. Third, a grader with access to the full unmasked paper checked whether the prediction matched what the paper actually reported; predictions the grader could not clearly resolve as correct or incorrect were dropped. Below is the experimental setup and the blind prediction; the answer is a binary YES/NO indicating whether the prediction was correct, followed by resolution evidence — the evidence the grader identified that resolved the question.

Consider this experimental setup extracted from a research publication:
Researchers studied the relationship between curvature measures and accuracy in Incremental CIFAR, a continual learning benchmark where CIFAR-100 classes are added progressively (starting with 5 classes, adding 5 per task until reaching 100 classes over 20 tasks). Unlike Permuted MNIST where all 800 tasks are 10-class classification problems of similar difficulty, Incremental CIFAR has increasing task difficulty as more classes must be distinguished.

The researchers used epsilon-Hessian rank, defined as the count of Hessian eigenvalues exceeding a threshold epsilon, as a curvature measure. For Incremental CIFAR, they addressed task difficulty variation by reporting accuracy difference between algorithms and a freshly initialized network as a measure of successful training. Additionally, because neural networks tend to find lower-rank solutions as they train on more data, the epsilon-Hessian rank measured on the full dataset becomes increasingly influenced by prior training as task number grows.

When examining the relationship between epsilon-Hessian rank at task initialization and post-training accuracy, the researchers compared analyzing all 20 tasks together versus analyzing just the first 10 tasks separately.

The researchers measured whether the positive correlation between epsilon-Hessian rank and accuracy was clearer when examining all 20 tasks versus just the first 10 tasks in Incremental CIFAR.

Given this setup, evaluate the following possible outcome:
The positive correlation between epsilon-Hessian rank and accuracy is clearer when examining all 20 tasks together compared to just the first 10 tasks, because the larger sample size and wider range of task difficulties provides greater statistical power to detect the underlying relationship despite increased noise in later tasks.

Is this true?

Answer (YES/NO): NO